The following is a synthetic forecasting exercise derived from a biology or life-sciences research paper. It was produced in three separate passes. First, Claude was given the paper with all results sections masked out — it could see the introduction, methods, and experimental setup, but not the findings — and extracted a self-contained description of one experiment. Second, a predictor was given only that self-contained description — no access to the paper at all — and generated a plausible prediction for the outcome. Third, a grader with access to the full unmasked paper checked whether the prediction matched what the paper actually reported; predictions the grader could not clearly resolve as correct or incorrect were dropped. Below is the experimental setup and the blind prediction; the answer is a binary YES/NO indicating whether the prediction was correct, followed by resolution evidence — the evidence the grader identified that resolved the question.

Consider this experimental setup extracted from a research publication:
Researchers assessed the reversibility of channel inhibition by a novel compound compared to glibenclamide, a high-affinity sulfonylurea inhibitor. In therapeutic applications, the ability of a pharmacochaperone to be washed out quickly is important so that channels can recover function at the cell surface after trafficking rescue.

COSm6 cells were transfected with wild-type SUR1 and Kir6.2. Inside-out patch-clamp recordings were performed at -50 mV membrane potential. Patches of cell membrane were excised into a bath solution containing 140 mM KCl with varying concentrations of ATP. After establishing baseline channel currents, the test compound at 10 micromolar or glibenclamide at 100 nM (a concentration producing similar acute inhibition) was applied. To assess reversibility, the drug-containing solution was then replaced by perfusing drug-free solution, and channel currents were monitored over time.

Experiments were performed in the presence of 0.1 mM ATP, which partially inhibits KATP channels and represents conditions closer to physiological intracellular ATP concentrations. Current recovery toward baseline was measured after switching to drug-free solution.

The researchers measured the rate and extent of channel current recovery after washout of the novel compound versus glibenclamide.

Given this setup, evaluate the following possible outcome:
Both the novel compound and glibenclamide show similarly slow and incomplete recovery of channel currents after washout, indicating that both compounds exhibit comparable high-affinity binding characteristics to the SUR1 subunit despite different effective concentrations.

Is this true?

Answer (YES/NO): NO